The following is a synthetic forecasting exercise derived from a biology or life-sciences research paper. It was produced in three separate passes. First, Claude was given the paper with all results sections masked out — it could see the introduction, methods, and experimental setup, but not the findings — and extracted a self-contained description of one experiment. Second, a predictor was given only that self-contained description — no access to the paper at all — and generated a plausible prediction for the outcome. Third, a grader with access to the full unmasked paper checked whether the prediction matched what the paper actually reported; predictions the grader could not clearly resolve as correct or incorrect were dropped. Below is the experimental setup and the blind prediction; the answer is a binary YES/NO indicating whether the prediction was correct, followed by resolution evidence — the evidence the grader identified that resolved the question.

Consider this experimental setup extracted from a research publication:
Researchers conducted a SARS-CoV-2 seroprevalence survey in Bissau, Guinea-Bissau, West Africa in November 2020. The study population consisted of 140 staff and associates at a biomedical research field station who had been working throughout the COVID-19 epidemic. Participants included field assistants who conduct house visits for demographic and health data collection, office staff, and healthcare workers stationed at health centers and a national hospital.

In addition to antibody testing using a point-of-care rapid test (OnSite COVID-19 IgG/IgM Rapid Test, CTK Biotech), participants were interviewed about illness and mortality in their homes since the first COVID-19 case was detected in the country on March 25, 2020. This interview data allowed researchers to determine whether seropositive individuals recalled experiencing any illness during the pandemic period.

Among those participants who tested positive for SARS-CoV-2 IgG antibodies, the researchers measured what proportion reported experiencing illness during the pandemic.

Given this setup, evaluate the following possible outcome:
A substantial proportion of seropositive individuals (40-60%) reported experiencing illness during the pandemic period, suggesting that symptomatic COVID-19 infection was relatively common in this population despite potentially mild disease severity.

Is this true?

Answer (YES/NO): YES